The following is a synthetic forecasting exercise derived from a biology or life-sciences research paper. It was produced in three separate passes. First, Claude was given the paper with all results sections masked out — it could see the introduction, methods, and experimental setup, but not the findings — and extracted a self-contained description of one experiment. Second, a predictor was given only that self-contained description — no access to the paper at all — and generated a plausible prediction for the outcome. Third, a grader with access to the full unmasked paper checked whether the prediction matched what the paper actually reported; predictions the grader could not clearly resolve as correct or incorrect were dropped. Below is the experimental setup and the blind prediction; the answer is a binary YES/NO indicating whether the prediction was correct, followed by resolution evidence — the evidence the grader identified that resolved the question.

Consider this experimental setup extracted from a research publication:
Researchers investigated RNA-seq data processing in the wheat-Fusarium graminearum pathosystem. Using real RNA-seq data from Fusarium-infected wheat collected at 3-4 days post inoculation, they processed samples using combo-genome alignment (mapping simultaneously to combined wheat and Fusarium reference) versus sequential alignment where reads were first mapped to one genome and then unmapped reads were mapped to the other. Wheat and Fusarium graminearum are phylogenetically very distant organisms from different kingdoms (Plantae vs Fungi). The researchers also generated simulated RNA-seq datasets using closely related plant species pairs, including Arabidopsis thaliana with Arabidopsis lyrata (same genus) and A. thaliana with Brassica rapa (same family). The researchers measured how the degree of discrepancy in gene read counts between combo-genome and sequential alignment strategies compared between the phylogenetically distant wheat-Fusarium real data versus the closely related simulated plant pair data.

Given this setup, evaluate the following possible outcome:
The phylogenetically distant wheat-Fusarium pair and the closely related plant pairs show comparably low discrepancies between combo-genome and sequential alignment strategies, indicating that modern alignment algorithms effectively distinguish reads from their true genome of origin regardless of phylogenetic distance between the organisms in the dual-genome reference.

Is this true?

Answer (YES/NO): NO